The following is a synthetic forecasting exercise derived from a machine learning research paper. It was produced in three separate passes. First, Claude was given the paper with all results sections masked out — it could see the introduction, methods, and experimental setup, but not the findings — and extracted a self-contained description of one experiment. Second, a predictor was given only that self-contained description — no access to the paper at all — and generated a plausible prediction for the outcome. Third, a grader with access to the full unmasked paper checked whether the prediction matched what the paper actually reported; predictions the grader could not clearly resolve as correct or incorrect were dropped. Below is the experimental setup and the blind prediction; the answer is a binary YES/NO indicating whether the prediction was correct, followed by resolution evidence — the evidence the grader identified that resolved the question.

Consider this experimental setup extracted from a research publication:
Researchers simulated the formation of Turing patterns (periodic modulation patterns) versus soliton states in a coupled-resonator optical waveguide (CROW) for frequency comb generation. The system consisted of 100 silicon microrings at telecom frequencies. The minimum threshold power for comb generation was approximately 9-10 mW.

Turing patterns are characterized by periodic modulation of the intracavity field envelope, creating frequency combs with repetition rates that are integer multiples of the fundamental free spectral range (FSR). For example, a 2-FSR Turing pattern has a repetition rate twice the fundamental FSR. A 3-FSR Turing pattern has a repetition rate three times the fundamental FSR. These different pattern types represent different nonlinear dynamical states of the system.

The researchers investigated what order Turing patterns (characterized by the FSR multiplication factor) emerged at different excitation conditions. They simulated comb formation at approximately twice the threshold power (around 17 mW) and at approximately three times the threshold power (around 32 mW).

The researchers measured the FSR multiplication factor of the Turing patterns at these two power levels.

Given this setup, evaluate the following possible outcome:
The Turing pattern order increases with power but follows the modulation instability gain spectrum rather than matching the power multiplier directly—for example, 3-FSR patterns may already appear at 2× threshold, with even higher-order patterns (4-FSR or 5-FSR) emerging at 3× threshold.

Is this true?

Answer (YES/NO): NO